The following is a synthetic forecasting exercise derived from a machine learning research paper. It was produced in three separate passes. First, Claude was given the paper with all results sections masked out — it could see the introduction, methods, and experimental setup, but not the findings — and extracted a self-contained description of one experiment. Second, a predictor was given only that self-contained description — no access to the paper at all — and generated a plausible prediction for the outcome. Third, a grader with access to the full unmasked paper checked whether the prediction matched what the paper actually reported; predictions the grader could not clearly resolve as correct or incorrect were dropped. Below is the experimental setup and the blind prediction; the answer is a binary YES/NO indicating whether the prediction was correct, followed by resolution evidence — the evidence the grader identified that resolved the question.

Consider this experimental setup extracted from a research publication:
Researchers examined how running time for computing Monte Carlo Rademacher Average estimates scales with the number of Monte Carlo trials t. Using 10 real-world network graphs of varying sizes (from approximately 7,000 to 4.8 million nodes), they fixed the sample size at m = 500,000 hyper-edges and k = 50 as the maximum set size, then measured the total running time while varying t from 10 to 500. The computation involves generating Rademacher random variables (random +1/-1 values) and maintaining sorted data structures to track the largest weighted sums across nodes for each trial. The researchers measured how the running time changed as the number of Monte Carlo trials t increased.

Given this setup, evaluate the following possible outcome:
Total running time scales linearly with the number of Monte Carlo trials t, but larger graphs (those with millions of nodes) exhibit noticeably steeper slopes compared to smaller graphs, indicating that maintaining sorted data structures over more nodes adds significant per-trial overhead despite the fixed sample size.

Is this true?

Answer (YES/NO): NO